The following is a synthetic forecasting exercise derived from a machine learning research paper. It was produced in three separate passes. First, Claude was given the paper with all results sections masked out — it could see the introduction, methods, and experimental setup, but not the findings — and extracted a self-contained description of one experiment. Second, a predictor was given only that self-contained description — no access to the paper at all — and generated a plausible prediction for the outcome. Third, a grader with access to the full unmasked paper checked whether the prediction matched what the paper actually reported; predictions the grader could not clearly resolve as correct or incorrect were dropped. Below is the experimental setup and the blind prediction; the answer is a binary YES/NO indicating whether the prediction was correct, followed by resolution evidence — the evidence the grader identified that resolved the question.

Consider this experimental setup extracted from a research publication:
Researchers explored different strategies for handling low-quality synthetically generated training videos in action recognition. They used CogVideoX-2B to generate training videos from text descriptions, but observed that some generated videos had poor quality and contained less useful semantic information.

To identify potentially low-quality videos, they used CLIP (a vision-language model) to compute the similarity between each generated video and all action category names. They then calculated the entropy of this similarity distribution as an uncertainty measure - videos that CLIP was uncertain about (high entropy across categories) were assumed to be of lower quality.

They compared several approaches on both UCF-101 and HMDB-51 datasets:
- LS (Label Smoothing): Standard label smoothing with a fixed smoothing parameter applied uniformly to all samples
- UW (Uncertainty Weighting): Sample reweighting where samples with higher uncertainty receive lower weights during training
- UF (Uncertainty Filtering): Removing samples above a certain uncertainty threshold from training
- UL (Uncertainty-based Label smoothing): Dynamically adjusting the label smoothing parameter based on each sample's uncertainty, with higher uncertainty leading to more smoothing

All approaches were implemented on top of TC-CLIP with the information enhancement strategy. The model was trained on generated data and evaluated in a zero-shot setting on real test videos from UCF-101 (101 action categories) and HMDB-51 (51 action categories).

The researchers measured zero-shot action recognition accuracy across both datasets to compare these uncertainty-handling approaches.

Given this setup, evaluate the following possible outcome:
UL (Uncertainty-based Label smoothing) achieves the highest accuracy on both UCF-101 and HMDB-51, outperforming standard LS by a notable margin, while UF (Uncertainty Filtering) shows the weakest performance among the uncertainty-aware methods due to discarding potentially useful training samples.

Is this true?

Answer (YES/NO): NO